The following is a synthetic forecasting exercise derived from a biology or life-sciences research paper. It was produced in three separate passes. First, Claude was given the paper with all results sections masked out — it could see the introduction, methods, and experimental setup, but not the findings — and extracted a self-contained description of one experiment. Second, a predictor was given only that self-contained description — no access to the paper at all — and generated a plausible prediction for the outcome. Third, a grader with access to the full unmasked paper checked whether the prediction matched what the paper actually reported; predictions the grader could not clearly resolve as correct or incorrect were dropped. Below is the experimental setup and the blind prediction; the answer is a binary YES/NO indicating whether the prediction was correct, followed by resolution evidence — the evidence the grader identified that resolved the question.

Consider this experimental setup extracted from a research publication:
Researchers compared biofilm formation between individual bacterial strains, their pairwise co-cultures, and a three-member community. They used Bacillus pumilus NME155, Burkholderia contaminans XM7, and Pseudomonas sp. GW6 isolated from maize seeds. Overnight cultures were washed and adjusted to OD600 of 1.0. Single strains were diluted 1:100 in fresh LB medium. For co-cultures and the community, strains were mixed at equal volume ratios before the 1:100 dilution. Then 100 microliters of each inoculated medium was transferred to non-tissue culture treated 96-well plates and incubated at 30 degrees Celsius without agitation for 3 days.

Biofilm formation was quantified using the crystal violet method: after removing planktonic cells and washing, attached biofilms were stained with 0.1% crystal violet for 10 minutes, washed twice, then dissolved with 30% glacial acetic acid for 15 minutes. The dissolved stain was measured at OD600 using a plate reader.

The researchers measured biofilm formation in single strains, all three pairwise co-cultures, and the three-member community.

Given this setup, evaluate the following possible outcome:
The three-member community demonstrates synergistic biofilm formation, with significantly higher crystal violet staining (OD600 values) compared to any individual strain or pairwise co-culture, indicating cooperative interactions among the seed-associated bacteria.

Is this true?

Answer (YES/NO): NO